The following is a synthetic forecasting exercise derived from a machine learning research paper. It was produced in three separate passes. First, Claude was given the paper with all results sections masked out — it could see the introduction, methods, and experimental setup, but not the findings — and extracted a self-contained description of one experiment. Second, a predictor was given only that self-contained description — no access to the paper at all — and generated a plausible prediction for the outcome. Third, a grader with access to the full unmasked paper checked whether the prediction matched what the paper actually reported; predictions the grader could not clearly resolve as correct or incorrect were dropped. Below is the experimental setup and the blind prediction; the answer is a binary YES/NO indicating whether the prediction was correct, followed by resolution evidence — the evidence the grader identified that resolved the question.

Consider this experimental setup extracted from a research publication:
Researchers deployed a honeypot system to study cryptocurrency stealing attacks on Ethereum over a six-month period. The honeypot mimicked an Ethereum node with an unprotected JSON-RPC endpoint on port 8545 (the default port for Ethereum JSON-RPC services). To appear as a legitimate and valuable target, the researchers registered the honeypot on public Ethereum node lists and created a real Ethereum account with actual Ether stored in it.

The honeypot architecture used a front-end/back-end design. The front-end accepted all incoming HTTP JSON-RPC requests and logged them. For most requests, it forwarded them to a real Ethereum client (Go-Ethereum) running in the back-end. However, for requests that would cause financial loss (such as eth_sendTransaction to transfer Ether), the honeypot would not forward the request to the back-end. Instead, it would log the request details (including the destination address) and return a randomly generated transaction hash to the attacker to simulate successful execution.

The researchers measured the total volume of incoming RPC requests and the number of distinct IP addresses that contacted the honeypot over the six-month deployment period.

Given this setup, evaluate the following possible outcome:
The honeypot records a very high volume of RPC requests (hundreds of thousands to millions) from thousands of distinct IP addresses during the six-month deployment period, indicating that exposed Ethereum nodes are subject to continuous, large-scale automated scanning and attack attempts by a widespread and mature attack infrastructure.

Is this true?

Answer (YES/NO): NO